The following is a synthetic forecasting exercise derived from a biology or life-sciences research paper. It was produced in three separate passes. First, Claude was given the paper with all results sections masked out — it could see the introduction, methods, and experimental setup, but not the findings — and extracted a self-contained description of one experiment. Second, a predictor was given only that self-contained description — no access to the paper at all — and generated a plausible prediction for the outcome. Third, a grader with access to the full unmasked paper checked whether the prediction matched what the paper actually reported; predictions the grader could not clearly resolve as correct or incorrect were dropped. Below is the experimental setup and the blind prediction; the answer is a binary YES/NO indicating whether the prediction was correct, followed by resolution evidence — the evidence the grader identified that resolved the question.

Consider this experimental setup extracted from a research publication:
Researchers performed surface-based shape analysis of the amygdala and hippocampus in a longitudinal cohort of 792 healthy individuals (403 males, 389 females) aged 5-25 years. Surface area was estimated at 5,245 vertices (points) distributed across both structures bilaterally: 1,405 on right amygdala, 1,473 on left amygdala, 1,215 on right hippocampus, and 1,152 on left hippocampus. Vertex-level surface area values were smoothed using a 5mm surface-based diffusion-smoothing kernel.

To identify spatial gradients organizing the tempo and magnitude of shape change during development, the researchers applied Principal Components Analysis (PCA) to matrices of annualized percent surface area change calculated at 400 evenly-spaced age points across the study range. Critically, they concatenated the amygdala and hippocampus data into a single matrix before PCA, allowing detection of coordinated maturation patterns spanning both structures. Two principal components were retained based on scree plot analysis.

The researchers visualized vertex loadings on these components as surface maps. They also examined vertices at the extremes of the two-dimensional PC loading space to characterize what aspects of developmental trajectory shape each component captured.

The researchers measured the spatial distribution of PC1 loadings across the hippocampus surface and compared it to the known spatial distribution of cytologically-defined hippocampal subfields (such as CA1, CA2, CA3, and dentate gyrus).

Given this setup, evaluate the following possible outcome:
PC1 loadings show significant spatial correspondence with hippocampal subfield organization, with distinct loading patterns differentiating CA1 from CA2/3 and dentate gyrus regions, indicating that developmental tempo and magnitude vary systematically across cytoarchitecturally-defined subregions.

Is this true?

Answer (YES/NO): NO